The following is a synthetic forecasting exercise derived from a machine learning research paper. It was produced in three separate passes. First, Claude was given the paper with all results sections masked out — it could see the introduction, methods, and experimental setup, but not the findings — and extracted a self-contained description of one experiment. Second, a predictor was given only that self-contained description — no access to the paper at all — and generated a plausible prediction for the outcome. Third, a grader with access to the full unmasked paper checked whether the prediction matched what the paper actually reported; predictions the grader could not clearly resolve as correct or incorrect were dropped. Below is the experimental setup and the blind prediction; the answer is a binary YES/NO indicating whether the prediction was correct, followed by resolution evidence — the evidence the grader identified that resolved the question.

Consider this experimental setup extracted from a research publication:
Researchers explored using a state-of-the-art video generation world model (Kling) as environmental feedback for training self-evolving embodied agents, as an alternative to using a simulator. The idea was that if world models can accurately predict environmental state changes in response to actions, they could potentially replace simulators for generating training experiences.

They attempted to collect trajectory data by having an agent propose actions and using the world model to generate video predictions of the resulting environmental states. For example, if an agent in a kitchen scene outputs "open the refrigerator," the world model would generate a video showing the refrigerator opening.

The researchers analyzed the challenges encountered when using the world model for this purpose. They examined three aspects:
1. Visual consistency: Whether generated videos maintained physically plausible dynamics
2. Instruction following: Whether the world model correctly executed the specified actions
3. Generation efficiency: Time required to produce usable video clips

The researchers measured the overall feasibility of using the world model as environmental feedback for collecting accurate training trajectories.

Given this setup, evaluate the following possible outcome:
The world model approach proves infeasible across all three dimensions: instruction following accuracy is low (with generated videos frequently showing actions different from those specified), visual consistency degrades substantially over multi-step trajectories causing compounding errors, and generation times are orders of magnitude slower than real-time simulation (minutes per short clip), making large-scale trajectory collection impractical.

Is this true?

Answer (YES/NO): YES